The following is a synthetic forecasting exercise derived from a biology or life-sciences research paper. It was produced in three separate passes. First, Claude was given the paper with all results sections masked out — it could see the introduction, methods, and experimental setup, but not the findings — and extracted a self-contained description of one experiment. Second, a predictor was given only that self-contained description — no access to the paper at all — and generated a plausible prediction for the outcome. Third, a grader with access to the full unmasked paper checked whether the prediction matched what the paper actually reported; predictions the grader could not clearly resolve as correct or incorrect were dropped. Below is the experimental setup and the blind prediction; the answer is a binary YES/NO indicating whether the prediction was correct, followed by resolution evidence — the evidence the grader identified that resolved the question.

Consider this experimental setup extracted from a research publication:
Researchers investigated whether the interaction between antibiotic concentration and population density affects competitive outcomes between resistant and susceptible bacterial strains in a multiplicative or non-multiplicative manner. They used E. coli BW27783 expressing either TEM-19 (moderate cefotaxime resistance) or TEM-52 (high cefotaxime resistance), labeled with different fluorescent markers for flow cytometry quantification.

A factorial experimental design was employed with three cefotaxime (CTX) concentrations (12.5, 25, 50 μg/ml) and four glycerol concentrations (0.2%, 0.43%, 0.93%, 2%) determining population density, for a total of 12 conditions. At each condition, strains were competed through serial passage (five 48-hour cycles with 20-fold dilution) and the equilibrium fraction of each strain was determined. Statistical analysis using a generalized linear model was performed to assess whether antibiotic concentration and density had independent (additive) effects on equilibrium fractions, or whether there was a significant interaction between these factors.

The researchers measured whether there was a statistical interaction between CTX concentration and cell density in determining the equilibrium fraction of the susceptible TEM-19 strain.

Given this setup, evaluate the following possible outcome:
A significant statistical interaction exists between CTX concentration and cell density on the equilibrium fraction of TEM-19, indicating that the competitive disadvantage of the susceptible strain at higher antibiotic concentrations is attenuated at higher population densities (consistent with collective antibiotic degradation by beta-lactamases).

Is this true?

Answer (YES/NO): YES